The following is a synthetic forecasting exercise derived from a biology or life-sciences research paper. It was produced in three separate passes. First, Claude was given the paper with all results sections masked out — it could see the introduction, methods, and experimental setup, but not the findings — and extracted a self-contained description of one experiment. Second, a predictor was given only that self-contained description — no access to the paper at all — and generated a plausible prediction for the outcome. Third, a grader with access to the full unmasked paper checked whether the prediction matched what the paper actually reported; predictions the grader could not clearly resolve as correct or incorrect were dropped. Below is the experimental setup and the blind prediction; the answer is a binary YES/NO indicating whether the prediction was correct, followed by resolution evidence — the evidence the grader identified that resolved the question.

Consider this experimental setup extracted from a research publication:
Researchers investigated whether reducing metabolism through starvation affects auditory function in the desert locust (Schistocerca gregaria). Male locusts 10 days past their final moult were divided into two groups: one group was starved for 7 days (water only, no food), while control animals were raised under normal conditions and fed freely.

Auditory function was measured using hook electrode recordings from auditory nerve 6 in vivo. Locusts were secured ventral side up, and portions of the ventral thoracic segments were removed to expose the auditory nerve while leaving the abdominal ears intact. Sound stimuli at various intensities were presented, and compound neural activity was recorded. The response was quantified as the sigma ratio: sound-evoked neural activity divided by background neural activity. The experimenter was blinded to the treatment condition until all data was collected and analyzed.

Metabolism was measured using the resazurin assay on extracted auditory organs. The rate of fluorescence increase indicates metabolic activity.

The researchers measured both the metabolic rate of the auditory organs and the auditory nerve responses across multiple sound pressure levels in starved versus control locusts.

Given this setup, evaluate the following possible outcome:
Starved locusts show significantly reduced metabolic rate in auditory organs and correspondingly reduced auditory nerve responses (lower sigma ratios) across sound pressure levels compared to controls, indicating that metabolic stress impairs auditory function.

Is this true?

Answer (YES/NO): NO